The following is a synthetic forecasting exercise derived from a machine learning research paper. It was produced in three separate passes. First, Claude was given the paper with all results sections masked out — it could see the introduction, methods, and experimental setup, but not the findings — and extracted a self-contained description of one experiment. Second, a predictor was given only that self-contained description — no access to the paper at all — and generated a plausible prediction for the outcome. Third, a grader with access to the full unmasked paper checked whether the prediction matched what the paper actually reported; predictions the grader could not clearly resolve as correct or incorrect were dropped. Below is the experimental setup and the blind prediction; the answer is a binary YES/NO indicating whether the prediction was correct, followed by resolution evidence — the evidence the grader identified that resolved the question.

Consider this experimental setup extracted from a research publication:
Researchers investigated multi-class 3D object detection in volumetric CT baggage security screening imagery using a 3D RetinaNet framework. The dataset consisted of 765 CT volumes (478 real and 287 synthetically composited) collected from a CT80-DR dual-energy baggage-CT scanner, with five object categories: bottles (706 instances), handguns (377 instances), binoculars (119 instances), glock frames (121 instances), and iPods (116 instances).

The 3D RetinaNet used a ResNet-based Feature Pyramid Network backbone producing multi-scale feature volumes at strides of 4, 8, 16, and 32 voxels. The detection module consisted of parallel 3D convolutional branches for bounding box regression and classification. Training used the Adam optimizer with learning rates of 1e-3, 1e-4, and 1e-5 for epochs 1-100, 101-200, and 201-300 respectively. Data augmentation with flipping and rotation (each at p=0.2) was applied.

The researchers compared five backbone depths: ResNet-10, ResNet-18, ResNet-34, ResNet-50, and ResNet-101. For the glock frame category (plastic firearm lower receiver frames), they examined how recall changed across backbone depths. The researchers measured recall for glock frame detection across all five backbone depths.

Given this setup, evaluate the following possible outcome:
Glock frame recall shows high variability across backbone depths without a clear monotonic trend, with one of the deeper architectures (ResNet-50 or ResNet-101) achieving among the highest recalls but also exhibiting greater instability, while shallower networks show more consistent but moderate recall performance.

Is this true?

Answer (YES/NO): NO